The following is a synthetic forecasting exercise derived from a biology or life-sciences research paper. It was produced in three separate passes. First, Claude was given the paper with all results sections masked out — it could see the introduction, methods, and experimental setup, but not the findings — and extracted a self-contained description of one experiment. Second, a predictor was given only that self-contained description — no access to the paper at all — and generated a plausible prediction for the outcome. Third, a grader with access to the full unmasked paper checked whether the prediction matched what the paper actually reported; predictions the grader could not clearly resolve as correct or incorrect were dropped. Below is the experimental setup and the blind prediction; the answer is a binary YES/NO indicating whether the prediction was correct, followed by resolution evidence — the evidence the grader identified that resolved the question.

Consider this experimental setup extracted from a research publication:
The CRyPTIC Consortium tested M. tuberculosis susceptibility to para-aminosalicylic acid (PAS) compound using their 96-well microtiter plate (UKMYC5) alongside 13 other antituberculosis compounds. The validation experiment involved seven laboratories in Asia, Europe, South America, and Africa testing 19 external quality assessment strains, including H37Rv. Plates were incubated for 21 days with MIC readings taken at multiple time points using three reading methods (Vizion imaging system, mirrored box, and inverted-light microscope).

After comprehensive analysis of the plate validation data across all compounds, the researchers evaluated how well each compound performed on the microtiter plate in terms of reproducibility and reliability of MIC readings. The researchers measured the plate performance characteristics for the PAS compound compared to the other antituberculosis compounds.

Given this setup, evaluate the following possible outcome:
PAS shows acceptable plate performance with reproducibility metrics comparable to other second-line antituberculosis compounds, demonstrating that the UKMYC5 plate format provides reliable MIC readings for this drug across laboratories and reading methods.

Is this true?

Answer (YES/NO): NO